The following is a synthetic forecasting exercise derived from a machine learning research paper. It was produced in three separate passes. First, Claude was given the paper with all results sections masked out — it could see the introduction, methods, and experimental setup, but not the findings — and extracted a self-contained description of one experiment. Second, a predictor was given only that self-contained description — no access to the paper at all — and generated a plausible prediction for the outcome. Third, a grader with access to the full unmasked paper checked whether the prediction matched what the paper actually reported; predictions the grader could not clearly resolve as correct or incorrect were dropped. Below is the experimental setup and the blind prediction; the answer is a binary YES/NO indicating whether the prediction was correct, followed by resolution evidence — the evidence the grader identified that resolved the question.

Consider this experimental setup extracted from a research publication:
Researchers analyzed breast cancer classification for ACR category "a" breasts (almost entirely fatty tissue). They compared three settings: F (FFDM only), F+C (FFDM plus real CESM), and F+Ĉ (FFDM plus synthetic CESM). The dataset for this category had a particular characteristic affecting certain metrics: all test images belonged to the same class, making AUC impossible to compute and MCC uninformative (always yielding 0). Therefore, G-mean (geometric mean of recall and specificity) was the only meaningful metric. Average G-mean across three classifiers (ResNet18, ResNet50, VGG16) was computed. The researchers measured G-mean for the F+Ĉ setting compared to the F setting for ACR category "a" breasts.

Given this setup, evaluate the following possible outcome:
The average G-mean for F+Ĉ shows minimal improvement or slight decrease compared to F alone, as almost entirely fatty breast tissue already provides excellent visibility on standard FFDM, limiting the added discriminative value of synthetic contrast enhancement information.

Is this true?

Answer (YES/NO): NO